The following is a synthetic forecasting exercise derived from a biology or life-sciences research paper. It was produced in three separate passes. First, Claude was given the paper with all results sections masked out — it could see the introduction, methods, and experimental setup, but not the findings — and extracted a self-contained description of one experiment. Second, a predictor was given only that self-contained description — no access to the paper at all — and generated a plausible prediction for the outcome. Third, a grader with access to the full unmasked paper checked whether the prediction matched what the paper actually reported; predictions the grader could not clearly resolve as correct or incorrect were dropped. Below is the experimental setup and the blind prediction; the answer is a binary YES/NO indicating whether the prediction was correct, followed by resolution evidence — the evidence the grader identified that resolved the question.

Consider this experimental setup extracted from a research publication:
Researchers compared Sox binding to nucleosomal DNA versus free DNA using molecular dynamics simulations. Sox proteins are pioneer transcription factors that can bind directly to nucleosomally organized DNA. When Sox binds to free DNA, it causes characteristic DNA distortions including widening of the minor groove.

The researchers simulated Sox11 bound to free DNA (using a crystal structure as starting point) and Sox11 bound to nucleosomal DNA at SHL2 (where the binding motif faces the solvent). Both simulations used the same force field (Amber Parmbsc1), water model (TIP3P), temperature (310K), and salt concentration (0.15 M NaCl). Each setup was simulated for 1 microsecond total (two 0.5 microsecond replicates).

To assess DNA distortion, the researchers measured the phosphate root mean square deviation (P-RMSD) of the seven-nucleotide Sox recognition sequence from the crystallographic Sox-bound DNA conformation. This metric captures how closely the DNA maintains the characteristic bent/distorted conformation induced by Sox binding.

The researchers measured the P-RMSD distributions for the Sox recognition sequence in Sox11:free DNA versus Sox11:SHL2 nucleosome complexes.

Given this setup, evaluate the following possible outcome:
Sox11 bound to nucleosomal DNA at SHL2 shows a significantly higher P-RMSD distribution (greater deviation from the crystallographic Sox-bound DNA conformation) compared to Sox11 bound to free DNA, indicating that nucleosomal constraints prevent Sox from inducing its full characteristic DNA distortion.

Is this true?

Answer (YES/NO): NO